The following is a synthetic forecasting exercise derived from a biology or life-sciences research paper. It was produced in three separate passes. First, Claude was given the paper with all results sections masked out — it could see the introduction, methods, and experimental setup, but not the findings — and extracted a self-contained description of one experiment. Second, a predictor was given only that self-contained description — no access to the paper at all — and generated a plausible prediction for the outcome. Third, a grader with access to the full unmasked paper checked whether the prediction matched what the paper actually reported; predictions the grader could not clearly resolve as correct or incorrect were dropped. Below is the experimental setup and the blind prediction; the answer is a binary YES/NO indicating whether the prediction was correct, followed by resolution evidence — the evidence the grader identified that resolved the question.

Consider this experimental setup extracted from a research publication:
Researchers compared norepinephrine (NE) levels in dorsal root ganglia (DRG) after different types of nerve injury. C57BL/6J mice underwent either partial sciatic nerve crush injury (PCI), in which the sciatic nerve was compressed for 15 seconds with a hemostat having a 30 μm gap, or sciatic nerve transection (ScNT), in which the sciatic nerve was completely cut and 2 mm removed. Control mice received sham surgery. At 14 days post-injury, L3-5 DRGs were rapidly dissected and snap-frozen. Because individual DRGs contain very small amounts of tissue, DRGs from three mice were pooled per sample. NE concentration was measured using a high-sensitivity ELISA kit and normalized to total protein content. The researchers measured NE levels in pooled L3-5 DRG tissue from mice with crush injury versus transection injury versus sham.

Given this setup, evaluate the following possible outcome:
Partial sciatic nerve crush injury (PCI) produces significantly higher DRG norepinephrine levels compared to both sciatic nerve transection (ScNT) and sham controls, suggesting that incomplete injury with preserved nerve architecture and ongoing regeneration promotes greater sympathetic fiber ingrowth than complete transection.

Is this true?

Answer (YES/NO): NO